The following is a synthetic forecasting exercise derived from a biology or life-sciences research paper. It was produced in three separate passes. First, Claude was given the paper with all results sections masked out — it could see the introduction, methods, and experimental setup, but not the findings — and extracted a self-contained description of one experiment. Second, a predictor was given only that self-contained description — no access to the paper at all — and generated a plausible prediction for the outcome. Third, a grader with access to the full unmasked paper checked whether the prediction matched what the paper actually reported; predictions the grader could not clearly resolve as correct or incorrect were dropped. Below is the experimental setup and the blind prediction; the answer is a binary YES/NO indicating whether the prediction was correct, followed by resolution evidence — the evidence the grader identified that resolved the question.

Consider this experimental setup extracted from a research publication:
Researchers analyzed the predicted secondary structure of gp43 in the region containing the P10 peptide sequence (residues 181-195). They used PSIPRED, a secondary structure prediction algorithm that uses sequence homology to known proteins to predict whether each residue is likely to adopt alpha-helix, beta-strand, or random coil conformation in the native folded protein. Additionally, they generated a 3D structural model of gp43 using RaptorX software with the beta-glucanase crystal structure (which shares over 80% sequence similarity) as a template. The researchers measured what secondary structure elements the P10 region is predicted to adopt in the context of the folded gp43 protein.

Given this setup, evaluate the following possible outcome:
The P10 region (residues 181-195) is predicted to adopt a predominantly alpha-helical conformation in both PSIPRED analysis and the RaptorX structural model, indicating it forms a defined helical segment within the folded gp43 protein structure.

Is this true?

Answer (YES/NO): YES